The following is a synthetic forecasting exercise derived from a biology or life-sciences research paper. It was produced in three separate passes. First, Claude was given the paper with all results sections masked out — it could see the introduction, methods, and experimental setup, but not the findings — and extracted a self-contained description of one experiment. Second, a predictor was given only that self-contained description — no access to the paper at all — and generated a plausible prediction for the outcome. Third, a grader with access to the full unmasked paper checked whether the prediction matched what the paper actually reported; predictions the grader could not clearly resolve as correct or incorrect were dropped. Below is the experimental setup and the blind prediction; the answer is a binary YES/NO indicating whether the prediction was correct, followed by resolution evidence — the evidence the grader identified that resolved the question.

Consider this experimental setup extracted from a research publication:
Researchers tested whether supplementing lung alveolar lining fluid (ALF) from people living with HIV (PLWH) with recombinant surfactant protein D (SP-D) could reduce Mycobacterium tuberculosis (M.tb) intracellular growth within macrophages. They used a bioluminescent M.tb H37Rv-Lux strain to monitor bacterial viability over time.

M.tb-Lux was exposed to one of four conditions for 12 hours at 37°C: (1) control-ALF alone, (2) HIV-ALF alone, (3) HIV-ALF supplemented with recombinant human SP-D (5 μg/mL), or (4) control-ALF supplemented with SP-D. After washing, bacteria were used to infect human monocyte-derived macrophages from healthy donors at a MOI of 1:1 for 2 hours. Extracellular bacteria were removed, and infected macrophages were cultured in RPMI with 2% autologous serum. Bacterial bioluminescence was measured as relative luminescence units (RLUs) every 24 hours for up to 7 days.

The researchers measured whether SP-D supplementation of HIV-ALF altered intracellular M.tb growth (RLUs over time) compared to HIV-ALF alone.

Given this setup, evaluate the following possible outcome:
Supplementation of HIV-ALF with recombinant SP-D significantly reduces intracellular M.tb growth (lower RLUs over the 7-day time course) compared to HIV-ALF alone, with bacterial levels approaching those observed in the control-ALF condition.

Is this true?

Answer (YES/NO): YES